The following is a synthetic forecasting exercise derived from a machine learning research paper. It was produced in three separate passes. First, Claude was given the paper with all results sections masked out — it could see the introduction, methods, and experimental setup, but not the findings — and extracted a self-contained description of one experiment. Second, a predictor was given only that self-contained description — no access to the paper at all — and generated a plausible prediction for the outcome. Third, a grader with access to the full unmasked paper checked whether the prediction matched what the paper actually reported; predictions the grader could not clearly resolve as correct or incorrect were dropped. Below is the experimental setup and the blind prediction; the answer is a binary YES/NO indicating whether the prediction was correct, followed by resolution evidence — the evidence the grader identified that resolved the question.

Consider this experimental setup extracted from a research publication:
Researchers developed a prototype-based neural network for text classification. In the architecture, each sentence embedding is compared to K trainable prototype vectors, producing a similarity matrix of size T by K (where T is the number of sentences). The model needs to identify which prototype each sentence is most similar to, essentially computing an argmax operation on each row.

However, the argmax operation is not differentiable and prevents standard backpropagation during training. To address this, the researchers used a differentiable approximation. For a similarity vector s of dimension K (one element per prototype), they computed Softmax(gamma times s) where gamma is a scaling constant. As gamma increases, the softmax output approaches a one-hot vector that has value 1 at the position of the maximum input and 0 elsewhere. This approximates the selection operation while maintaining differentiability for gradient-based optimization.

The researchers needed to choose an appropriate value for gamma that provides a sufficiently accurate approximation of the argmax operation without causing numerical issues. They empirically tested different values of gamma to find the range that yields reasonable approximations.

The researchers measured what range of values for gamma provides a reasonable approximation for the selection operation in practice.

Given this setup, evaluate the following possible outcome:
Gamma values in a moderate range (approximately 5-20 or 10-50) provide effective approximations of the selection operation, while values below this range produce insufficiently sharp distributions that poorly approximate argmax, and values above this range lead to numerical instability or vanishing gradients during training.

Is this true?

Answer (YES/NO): NO